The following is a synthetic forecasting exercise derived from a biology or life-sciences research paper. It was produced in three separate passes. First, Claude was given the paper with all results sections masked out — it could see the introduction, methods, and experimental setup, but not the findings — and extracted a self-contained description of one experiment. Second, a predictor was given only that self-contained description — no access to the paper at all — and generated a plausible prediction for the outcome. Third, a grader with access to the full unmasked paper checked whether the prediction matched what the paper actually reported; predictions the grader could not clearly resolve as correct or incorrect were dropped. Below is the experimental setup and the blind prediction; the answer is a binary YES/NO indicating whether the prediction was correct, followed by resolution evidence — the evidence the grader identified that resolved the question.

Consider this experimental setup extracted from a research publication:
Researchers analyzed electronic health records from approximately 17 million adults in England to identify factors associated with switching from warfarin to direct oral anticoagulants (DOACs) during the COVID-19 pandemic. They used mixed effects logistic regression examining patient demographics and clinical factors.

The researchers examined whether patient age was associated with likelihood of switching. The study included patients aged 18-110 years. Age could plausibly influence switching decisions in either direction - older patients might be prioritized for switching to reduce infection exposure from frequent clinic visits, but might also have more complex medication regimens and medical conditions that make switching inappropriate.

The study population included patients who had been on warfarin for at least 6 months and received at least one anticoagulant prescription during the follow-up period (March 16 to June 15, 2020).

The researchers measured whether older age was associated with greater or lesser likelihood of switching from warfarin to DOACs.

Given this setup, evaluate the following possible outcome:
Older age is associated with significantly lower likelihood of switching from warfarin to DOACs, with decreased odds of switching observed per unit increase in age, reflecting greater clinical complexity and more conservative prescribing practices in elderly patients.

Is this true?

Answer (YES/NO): NO